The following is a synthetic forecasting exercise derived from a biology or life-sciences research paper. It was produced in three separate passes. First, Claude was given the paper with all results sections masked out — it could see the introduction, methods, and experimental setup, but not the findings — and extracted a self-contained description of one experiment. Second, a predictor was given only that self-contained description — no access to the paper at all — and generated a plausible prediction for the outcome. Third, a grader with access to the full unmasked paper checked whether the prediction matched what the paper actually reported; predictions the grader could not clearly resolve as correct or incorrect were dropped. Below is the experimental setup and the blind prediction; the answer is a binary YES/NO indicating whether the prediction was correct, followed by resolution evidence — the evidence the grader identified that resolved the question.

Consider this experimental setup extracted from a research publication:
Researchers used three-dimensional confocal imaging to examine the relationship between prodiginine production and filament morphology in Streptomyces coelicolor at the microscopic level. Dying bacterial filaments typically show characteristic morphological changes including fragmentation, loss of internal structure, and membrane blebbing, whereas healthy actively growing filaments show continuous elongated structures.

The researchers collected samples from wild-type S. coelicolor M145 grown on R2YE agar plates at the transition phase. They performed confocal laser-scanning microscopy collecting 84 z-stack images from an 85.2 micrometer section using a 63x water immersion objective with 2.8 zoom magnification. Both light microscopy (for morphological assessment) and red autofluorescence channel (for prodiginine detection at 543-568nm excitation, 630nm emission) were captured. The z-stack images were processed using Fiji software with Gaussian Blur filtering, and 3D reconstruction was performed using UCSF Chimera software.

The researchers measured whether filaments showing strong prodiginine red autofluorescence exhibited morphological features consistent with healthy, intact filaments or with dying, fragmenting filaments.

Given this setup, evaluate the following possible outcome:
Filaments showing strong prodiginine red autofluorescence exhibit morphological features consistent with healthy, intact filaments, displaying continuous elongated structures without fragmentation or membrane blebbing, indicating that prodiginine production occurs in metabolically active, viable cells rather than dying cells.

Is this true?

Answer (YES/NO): NO